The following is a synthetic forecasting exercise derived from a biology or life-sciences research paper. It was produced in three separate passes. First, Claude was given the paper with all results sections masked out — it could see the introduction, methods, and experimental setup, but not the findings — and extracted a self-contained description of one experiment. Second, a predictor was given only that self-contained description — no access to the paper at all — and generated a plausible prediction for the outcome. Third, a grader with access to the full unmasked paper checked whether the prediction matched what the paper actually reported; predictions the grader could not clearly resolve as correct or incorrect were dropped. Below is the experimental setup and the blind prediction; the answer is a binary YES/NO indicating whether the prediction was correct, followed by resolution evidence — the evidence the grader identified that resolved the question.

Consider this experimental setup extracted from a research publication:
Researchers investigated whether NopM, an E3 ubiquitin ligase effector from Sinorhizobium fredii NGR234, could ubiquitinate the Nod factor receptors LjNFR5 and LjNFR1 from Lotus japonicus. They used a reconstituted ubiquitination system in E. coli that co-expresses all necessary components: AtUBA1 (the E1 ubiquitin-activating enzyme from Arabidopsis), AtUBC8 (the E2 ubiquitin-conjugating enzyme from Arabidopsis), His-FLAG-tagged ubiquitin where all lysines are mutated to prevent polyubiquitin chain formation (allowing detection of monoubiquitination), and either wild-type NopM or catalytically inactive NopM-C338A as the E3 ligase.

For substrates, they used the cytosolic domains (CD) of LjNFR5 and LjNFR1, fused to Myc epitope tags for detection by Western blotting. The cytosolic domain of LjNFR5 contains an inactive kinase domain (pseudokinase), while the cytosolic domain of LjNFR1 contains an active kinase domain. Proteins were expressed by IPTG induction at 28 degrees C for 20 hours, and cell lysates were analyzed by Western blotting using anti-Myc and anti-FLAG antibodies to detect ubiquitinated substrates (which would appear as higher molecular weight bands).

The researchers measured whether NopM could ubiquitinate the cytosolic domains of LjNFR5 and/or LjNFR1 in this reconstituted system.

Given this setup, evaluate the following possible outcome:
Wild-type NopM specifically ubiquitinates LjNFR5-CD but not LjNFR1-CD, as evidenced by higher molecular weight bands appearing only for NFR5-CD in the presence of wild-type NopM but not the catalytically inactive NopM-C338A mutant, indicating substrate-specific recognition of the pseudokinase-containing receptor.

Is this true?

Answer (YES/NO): YES